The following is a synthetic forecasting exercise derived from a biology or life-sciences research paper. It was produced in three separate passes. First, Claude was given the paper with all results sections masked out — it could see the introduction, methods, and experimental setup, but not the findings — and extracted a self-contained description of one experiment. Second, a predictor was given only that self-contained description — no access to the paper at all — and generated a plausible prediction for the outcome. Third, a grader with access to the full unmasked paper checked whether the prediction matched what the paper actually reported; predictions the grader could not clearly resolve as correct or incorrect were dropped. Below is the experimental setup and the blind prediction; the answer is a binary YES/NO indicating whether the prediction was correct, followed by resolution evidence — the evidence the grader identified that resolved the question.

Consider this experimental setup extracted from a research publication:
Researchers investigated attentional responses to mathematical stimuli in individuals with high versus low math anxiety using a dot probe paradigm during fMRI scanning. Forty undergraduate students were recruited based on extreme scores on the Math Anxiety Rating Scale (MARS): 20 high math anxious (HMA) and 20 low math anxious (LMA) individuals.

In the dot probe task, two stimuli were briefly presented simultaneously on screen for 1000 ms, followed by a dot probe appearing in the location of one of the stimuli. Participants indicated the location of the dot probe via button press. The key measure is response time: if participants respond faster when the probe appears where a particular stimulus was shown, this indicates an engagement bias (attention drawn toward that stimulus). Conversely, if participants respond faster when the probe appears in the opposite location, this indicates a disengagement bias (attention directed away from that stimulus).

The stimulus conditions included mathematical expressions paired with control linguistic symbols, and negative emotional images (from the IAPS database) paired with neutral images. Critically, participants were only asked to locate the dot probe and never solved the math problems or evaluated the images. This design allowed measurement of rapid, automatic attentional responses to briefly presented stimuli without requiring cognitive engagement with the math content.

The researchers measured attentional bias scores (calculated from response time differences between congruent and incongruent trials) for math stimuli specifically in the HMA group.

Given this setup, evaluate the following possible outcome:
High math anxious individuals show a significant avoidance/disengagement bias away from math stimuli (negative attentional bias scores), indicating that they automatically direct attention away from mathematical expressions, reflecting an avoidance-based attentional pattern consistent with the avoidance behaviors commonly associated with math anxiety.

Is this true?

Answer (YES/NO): YES